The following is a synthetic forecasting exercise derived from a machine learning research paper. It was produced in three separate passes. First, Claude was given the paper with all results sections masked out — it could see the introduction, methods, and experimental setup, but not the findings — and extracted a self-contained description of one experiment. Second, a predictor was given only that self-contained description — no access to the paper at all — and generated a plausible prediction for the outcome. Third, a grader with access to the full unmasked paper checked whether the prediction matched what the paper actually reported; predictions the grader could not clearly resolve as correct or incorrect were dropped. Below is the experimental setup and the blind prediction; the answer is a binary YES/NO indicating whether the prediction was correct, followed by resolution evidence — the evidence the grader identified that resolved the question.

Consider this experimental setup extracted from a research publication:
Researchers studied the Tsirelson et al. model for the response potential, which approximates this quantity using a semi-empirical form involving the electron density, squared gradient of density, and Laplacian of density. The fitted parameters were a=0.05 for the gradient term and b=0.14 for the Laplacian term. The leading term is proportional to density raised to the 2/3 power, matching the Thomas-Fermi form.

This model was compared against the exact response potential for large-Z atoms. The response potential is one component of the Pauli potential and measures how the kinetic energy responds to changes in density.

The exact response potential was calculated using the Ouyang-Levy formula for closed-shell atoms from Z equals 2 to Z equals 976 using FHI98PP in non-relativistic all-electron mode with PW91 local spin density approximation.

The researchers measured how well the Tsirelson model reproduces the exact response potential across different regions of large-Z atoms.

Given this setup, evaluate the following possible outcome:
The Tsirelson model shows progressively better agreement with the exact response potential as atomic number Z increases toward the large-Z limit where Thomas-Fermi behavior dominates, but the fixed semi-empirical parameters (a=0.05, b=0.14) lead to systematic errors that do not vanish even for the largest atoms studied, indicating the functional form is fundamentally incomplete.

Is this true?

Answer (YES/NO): NO